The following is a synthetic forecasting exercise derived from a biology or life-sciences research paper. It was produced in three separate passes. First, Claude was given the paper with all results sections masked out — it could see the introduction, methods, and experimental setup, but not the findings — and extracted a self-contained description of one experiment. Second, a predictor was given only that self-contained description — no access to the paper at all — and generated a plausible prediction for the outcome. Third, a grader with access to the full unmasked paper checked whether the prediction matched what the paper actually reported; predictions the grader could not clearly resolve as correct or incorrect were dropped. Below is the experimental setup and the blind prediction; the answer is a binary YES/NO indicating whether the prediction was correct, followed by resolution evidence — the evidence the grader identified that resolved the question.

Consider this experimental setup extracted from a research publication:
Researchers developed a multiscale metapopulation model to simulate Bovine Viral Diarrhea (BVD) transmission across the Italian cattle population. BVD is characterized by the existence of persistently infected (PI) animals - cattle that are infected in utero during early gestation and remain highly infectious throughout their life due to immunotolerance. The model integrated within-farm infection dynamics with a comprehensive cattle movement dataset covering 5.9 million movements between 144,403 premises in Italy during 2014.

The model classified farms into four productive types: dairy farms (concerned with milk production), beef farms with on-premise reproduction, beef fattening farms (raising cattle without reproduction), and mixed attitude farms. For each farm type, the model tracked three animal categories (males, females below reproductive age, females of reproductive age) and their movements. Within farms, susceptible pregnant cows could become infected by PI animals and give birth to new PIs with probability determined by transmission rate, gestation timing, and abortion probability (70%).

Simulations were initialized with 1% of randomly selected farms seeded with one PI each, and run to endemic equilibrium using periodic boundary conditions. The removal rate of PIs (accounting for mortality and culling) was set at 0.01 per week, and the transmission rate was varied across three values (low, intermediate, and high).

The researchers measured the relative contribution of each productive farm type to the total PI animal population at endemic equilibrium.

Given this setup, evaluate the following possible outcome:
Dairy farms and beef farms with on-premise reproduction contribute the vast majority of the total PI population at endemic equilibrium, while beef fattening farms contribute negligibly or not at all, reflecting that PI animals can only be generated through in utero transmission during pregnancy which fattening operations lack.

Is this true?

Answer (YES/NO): NO